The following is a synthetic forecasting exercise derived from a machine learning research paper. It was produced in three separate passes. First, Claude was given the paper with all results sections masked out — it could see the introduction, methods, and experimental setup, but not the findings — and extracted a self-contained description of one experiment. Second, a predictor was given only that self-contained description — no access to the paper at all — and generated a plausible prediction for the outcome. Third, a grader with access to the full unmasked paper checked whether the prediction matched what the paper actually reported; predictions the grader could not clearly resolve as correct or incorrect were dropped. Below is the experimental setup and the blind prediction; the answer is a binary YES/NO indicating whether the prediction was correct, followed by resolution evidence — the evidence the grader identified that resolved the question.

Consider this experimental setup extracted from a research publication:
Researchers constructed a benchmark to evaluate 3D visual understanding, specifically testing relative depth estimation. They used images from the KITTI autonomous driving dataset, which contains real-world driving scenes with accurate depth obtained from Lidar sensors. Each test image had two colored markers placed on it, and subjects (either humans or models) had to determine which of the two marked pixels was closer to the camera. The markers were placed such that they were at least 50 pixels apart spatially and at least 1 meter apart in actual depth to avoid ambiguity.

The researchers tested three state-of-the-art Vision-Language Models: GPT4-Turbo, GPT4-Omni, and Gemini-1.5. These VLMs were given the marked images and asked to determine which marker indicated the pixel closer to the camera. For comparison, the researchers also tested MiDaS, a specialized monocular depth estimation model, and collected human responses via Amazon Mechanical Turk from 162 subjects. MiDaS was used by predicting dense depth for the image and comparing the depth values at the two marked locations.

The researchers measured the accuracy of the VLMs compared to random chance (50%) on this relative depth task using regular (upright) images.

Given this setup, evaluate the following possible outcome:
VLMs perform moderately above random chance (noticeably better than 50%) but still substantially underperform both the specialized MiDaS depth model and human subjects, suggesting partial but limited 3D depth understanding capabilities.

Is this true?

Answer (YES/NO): YES